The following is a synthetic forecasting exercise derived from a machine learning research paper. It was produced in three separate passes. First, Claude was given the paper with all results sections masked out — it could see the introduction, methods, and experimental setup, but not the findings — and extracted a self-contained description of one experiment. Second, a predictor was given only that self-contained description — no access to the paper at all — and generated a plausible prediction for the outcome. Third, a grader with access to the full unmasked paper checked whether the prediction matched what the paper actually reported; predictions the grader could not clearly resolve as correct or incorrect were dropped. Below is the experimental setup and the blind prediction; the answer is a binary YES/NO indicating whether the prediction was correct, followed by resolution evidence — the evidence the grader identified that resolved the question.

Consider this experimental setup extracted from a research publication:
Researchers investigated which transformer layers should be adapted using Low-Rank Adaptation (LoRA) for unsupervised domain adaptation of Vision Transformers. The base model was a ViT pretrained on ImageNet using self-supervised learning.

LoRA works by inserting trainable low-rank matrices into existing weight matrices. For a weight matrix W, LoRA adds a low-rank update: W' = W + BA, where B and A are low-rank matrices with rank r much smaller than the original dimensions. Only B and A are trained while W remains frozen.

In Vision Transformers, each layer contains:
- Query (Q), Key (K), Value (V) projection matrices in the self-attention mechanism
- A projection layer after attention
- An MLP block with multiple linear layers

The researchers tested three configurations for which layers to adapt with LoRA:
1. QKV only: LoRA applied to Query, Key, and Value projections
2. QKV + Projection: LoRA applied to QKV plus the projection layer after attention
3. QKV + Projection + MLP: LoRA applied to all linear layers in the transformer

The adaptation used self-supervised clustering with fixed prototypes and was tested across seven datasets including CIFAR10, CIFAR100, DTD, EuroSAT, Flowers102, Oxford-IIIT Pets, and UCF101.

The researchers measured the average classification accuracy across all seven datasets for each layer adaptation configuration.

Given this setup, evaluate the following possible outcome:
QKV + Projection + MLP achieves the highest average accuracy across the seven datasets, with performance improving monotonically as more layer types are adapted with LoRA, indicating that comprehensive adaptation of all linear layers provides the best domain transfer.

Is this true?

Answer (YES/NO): NO